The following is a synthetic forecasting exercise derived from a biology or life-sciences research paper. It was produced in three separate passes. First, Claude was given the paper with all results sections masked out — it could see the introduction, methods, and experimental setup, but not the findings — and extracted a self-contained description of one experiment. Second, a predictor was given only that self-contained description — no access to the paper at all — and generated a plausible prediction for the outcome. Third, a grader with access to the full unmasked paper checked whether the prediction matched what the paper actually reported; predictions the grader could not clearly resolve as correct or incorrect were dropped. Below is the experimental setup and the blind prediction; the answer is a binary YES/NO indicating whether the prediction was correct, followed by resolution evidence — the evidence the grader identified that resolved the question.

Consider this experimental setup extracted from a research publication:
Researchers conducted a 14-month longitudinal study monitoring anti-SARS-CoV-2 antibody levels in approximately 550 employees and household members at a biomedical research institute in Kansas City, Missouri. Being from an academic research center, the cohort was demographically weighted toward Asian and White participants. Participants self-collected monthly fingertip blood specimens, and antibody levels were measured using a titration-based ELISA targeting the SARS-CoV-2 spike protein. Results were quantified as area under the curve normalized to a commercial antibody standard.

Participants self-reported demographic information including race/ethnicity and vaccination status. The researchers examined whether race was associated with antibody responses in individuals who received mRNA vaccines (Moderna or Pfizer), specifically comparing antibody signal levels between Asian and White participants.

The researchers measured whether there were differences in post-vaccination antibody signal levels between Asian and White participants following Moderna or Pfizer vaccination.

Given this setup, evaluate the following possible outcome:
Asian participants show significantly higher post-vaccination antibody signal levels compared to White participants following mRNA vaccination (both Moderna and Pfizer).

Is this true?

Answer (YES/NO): YES